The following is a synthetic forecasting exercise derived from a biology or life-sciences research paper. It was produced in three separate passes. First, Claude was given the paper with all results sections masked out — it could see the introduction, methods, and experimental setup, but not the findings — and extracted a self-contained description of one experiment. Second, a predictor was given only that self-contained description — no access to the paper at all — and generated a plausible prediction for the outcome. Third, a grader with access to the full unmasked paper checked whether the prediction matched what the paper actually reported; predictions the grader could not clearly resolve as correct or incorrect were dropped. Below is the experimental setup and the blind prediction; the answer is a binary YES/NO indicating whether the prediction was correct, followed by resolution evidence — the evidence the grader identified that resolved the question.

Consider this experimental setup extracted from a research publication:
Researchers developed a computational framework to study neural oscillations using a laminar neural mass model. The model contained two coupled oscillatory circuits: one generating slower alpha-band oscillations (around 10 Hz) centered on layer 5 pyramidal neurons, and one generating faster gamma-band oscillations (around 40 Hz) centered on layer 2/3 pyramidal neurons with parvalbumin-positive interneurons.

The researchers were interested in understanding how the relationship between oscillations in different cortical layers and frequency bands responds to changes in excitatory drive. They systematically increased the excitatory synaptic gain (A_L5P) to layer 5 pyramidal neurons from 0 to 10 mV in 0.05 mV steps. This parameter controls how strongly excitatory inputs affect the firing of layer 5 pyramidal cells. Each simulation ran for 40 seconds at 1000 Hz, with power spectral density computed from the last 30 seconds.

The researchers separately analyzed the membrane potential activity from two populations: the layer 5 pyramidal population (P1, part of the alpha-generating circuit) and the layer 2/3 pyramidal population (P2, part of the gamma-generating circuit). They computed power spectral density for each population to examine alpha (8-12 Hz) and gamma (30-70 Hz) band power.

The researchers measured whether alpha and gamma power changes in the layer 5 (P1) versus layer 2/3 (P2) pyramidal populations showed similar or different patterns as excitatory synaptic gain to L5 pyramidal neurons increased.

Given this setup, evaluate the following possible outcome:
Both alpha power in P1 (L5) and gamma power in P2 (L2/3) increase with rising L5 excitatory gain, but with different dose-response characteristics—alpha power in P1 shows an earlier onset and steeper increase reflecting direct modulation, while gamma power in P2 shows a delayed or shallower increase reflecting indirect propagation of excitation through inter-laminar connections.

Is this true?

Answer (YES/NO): NO